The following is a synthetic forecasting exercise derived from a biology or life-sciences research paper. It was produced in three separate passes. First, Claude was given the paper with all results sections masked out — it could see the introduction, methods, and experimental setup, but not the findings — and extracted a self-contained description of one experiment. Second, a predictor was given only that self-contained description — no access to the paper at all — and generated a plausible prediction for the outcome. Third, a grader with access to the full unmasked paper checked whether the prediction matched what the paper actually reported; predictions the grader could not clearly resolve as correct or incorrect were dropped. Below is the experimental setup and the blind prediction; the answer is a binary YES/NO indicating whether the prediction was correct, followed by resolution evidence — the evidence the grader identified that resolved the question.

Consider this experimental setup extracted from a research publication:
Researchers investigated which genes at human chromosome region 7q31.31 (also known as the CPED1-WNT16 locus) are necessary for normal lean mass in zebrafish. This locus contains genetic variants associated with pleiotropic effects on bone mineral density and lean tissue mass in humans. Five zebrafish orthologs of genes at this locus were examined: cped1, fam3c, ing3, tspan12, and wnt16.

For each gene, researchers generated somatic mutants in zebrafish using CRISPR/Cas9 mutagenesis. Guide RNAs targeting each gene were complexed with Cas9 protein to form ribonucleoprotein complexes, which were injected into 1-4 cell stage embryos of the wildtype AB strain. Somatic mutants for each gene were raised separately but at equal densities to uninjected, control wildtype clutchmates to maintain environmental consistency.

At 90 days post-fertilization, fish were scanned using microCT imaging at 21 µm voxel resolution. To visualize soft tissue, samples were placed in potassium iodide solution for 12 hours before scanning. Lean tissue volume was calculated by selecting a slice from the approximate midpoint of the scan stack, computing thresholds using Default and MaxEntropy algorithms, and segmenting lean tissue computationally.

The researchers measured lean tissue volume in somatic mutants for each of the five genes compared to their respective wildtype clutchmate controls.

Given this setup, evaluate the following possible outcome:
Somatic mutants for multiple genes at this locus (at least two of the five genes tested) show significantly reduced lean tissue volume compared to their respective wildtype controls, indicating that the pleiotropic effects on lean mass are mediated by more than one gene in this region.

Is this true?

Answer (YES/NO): YES